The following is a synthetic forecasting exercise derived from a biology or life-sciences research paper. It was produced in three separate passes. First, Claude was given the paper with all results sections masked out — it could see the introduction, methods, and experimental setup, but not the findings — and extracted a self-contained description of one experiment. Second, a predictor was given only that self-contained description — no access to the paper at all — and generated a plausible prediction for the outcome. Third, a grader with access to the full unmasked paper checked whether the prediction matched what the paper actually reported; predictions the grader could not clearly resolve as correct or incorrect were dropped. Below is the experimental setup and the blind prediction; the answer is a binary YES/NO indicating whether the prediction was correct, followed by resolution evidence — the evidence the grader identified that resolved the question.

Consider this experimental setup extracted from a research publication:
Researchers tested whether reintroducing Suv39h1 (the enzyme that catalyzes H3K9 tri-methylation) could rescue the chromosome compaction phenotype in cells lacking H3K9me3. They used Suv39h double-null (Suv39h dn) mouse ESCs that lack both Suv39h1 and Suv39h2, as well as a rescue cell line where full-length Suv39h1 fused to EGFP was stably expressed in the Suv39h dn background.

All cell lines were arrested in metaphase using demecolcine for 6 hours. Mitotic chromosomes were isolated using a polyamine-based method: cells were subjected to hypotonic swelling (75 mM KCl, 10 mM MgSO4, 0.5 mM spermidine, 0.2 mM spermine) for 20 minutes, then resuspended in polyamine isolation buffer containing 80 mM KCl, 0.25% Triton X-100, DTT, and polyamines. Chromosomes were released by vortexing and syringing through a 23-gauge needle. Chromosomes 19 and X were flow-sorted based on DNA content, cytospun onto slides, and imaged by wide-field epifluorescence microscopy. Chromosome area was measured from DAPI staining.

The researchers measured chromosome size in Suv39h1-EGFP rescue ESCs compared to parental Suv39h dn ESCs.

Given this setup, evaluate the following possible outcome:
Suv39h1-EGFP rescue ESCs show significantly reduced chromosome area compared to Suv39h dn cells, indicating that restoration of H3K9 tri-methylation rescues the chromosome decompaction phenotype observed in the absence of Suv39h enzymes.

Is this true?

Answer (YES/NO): NO